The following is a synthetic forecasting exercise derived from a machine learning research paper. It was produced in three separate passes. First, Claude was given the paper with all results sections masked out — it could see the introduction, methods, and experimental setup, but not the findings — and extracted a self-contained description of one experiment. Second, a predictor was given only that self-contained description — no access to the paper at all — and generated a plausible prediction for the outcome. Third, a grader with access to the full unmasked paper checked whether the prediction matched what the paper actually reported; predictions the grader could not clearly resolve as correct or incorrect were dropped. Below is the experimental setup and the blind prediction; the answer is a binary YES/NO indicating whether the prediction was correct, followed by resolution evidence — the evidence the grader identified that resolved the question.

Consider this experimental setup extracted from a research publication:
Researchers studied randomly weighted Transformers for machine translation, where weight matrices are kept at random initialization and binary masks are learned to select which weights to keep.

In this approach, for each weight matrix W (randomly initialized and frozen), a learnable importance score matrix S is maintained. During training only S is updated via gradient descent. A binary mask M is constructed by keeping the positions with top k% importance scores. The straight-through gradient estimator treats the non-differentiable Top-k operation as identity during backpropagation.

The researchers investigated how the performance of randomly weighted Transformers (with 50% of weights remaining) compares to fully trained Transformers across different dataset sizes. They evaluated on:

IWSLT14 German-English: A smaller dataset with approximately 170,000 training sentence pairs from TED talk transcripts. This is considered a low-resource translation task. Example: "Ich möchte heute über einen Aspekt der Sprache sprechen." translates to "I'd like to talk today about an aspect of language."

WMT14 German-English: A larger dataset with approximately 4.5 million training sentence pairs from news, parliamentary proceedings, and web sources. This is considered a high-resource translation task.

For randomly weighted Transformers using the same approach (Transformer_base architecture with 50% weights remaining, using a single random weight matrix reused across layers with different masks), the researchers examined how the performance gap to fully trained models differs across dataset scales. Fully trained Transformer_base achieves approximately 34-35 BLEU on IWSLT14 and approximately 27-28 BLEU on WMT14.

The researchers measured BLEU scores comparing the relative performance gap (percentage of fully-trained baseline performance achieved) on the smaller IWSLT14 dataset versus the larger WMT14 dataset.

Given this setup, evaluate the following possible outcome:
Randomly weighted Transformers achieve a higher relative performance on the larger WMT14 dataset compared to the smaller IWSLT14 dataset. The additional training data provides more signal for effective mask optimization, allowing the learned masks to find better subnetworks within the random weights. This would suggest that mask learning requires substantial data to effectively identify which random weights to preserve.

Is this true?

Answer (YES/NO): NO